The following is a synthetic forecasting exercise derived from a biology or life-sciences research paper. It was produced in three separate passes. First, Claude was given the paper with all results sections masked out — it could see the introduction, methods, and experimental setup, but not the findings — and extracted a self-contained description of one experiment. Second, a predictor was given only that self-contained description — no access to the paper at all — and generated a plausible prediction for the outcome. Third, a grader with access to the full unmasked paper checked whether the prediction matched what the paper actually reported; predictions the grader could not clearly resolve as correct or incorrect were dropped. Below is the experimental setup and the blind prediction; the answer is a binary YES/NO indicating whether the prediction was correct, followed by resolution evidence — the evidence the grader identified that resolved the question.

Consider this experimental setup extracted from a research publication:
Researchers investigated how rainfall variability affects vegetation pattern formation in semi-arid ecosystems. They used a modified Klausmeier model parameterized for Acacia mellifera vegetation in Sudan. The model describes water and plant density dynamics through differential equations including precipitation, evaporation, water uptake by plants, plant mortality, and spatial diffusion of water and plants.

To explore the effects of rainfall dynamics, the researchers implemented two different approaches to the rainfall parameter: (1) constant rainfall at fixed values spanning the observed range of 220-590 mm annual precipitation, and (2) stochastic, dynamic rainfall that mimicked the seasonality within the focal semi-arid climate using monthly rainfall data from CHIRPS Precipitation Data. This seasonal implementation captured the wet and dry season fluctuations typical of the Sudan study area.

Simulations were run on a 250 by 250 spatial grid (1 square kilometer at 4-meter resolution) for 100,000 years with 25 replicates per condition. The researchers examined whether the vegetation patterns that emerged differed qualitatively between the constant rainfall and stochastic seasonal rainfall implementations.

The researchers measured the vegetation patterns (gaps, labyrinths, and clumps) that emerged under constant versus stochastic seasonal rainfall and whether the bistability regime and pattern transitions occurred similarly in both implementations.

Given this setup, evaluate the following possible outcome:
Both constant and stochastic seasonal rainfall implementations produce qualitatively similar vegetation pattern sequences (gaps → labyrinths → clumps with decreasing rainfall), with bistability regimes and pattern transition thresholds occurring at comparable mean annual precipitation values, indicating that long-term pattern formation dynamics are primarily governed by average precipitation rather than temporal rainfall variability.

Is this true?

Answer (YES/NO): YES